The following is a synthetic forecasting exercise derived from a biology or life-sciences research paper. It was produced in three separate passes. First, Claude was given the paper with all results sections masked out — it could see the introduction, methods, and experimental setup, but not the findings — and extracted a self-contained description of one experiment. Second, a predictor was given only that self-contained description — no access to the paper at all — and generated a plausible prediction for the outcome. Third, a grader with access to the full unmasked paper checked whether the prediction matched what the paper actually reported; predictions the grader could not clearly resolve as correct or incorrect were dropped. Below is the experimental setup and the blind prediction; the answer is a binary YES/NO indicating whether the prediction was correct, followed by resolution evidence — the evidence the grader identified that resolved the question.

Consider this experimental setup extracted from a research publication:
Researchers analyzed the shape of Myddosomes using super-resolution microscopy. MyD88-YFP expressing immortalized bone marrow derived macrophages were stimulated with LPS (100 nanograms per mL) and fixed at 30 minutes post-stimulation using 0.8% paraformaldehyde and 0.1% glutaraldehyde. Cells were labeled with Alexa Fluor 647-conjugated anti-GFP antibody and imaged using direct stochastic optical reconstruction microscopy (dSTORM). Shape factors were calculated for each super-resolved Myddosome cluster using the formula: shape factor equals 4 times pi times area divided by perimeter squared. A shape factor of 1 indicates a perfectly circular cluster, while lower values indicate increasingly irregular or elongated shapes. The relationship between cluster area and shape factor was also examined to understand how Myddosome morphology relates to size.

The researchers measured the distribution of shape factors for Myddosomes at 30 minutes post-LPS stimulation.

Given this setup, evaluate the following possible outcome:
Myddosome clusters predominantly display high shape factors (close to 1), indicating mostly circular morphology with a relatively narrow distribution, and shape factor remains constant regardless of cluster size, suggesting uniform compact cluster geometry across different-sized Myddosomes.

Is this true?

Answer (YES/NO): NO